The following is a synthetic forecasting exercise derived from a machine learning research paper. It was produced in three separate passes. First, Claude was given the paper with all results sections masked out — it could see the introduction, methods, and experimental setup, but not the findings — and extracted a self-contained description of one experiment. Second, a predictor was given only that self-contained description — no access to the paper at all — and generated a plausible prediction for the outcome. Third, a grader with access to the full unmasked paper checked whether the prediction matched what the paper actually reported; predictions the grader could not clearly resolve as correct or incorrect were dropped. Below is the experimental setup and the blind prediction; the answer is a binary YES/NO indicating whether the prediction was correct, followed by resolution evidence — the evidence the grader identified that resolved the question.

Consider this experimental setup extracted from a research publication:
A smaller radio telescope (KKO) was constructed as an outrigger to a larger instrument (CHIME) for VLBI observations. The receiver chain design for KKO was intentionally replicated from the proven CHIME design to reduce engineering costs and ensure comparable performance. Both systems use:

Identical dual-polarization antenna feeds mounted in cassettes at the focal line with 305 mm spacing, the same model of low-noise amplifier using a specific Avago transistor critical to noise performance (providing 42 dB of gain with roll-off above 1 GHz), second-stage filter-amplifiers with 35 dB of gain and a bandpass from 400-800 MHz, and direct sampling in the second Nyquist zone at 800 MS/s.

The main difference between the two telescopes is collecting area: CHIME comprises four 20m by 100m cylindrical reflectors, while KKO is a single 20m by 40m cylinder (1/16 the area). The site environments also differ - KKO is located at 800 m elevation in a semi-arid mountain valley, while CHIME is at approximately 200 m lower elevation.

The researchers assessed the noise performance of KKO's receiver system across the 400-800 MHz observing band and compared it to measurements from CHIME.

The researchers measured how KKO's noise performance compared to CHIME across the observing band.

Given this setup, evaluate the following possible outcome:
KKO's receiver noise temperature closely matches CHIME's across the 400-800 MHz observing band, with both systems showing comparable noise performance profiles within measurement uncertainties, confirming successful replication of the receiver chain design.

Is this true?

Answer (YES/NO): YES